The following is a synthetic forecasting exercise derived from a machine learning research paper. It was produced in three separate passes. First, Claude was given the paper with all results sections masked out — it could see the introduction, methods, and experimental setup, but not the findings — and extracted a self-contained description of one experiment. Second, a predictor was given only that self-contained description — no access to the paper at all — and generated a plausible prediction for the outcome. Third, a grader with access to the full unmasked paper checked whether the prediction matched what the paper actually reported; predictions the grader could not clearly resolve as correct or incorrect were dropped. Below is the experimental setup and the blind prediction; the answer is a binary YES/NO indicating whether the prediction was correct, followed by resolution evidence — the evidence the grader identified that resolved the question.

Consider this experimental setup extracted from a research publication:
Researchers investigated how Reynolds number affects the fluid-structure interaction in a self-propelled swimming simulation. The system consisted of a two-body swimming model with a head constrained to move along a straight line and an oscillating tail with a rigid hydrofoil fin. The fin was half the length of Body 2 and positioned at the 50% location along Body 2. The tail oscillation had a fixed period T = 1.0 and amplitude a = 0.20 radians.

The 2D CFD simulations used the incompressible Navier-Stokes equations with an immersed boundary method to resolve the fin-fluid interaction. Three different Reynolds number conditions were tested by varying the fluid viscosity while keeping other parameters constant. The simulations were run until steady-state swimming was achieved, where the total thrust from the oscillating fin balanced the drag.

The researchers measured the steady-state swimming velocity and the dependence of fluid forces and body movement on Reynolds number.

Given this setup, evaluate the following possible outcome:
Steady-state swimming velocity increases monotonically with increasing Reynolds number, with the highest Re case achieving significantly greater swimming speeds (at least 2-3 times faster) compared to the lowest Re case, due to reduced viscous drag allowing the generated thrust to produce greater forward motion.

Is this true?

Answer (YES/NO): YES